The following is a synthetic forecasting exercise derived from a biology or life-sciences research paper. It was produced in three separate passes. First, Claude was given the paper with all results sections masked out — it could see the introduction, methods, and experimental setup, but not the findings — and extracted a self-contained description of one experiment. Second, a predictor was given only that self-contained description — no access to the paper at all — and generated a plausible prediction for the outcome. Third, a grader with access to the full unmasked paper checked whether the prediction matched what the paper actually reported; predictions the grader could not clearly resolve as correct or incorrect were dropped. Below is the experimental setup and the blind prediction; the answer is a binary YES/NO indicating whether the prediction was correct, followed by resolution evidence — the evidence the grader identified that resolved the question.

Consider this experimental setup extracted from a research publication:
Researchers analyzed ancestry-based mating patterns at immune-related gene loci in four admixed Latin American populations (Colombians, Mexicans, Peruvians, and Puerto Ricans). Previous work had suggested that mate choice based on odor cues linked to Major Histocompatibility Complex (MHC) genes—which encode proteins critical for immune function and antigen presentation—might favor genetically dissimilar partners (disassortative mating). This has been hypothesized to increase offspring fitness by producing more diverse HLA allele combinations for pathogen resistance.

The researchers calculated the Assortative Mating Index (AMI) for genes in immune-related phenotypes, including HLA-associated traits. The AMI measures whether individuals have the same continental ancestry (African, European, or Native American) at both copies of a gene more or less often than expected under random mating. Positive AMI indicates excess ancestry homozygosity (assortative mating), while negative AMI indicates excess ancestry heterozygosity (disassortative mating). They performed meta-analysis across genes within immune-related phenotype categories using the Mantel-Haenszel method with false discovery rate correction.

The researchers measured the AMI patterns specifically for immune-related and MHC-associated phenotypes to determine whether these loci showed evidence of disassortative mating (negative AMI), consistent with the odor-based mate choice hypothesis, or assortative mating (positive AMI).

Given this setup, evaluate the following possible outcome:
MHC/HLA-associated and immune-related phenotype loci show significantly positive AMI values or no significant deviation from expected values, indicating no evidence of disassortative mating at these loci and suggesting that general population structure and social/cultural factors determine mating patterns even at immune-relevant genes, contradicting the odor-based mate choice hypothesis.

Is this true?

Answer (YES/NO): NO